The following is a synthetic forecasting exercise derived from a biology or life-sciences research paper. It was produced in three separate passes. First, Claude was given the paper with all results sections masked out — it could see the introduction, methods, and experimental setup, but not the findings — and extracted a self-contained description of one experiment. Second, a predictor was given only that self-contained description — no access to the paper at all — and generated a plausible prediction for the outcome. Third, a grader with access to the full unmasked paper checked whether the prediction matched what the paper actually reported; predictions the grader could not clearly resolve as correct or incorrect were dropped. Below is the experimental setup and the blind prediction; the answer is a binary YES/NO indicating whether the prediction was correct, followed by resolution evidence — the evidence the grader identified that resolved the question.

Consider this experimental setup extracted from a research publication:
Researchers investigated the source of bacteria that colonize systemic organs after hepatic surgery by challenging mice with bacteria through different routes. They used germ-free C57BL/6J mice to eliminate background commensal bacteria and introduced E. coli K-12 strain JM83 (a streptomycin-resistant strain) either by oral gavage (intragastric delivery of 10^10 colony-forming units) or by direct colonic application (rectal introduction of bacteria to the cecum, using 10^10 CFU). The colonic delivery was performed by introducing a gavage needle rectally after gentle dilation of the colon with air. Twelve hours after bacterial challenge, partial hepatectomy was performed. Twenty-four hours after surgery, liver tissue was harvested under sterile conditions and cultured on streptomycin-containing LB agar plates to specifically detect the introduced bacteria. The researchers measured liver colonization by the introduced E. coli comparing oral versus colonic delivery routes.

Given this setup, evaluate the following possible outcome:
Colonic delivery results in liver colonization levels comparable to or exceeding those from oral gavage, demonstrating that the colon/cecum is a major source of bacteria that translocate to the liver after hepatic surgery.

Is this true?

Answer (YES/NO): NO